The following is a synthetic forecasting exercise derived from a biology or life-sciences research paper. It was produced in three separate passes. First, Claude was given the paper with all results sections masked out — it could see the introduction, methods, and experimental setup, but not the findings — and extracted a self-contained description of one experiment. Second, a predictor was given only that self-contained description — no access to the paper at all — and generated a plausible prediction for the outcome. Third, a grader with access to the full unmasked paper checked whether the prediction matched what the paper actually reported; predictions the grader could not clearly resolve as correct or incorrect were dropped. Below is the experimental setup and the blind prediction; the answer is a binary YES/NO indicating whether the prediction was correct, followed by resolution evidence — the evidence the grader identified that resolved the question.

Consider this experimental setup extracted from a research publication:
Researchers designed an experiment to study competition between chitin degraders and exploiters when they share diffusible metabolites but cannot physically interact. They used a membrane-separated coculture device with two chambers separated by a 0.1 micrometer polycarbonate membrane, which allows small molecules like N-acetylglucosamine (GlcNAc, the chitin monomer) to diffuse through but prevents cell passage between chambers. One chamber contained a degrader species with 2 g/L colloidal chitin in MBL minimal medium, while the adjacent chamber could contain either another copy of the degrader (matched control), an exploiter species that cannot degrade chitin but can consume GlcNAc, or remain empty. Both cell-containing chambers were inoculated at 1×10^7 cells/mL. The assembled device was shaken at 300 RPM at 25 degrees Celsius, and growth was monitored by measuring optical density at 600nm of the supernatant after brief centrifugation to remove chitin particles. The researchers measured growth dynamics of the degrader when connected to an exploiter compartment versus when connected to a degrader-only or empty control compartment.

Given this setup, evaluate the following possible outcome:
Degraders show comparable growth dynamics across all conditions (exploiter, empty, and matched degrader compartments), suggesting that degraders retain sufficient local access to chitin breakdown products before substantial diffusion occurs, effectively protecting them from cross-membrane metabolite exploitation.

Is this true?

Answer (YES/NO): NO